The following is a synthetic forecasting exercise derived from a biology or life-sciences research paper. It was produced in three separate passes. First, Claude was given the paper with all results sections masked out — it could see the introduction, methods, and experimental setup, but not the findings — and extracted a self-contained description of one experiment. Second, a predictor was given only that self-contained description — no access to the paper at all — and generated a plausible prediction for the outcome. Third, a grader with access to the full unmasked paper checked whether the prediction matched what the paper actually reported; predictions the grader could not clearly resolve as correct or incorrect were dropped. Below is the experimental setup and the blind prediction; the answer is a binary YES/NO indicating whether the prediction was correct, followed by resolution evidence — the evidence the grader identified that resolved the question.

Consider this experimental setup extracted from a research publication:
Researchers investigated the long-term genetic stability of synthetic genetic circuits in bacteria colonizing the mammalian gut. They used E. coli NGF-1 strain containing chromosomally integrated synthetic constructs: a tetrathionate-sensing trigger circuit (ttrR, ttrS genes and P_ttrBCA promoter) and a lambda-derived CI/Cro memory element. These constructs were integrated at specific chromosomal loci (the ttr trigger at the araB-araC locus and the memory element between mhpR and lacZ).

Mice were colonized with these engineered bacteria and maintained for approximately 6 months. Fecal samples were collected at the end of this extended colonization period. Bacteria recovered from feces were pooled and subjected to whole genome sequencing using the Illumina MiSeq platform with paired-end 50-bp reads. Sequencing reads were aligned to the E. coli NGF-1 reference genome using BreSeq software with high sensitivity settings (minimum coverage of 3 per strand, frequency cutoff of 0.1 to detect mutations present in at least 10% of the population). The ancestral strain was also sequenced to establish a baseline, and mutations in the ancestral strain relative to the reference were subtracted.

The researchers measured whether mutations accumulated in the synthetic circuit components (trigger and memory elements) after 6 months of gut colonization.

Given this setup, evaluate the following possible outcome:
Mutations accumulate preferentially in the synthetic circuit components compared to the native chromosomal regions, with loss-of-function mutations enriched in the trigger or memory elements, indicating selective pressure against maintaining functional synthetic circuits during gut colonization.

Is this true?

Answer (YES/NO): NO